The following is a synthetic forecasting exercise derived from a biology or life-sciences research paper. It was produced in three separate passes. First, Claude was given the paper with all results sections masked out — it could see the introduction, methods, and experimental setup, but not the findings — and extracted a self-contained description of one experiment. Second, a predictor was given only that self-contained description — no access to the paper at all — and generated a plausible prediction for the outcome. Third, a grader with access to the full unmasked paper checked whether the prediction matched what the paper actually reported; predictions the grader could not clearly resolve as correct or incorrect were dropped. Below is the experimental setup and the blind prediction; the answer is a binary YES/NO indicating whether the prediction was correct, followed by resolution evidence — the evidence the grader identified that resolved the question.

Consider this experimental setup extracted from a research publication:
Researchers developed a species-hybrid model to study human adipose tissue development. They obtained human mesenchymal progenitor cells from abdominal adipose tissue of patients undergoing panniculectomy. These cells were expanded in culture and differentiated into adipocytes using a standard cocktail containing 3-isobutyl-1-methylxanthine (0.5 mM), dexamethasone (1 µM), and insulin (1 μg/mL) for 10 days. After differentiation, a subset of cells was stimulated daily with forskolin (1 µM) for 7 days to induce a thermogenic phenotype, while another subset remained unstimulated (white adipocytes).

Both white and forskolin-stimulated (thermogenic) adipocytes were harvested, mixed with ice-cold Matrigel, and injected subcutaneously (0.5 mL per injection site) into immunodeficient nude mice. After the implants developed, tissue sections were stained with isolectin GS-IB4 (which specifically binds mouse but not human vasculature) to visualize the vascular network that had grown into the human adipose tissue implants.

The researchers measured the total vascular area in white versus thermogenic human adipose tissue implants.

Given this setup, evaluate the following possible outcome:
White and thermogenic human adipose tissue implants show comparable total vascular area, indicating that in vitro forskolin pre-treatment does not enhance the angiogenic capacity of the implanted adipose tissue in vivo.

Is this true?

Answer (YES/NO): NO